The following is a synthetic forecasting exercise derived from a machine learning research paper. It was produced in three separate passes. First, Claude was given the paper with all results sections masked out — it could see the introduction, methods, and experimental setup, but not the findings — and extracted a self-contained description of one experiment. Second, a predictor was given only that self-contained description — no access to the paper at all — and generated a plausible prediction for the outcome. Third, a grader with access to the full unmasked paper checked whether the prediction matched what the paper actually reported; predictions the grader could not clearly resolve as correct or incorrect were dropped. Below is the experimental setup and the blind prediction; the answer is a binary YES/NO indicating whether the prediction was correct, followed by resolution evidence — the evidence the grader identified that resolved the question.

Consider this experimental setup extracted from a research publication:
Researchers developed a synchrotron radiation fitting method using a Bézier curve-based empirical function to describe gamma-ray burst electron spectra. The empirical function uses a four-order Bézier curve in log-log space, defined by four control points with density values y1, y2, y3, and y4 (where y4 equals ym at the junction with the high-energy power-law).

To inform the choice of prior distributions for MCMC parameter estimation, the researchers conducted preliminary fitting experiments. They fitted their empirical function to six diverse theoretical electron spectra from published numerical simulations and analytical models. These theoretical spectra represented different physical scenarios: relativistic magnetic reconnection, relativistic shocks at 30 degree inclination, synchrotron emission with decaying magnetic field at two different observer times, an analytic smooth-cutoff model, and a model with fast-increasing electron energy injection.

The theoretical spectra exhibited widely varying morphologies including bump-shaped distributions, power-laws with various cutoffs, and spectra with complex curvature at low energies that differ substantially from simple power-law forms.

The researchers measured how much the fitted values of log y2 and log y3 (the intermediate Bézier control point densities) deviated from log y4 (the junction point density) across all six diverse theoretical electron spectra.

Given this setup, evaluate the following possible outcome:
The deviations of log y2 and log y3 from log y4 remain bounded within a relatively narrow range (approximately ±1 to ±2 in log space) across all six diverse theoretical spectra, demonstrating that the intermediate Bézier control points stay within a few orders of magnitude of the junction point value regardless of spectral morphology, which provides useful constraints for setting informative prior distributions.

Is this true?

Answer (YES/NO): NO